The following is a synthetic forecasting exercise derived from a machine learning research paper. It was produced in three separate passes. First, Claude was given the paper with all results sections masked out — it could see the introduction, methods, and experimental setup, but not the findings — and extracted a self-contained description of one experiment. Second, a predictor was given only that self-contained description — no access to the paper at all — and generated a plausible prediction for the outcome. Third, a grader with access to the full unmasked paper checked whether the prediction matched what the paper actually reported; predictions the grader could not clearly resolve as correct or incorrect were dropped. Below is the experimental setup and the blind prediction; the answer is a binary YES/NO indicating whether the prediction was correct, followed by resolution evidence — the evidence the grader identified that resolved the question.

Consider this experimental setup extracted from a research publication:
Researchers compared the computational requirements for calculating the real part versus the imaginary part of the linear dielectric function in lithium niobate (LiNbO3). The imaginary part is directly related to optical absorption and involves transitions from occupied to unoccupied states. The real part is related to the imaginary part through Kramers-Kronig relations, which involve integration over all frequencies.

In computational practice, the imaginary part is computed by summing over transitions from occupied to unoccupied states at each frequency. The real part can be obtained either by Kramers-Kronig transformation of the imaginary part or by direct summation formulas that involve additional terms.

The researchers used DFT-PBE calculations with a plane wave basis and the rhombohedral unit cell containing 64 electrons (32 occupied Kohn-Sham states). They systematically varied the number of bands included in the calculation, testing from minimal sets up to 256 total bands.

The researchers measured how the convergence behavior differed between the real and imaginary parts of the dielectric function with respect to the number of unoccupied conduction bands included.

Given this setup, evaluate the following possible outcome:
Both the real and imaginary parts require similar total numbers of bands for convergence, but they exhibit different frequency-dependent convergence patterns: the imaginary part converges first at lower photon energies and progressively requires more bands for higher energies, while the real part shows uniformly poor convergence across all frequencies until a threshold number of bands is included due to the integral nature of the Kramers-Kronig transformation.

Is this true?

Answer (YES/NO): NO